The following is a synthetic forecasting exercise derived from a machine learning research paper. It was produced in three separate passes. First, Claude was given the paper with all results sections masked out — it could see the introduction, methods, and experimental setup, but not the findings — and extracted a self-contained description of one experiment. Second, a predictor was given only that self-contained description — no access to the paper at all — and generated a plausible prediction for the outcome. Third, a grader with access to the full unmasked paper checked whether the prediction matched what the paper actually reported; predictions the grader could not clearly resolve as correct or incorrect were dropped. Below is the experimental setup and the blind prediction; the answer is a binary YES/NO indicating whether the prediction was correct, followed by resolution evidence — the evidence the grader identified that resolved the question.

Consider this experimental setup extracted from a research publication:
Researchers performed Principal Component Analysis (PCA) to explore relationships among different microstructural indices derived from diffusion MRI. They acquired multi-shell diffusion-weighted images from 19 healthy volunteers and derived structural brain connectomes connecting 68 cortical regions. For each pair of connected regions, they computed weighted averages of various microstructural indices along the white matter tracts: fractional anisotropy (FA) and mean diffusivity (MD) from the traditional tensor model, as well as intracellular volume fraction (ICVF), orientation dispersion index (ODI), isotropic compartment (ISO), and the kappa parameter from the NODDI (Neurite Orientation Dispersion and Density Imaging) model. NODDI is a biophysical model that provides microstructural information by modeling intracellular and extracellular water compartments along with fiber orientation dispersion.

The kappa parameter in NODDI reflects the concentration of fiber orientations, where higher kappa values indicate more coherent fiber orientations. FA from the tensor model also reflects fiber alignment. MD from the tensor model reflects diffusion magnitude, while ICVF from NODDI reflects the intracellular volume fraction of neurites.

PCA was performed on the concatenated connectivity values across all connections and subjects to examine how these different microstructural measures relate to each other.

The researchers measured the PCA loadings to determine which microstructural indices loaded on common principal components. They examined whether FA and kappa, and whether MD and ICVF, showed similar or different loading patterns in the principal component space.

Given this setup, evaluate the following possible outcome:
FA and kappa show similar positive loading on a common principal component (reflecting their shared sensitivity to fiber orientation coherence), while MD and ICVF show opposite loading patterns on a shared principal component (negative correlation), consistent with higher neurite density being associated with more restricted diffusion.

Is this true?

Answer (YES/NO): YES